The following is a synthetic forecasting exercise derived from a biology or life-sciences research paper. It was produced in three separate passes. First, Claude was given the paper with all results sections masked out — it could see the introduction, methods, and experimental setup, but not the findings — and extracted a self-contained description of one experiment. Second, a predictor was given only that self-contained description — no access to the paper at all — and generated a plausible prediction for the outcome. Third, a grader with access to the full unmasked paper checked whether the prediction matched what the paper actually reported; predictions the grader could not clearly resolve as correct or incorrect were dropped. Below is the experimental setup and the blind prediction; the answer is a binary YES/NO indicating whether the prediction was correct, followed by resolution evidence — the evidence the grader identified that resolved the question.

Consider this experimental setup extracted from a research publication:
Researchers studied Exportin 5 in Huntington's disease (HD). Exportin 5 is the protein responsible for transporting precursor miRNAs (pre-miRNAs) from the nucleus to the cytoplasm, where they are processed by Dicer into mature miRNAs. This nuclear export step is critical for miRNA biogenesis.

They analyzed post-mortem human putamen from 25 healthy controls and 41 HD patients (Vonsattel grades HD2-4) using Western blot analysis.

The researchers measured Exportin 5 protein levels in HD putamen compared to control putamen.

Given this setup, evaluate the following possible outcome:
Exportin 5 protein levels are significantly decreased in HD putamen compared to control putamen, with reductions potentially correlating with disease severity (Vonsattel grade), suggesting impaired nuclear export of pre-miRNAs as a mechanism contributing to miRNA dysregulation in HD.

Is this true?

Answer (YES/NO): NO